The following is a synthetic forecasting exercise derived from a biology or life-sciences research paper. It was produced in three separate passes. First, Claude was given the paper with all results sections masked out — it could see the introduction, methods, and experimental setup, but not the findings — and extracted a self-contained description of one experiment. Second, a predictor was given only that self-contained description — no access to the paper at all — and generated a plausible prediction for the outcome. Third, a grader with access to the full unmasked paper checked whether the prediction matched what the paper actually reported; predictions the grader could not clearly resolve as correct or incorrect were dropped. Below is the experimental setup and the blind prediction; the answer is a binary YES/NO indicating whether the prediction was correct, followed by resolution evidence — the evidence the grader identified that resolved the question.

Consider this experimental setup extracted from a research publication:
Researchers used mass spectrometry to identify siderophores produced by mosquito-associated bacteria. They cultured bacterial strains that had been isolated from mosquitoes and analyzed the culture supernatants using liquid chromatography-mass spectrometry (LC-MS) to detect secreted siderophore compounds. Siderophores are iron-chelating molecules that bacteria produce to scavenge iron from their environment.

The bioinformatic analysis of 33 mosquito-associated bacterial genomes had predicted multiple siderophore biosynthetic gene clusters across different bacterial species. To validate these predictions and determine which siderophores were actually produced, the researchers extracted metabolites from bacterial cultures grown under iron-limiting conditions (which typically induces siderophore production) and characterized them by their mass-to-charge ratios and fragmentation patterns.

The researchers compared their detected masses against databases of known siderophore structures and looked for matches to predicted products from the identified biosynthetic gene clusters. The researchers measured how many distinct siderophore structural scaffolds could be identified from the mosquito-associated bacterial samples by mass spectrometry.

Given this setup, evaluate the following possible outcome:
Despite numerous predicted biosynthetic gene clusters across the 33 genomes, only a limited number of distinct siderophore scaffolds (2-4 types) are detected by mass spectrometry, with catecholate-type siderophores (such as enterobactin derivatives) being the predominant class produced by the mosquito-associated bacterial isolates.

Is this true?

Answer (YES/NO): NO